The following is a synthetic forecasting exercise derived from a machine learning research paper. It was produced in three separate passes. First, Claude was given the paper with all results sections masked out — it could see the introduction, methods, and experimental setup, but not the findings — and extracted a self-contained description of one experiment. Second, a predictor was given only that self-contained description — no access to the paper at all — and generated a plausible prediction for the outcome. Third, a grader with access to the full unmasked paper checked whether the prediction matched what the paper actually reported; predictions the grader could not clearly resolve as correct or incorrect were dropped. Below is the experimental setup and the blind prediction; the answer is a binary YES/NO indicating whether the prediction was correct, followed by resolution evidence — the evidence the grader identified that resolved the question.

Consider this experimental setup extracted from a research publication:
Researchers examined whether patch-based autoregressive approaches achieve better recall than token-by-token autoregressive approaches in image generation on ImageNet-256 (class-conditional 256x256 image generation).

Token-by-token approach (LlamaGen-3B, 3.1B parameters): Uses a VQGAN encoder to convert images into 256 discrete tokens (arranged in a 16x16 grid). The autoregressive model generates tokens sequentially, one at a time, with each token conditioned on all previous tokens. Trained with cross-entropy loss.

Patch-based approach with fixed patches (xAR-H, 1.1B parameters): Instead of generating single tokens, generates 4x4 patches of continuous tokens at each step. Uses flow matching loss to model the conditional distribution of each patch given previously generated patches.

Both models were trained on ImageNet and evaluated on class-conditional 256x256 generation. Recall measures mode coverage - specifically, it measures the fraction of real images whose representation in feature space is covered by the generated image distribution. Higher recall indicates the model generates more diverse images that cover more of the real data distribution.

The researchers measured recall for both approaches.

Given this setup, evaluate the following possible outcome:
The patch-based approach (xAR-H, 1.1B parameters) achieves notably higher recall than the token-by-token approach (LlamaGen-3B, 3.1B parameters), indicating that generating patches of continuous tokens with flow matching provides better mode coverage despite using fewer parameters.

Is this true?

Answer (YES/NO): YES